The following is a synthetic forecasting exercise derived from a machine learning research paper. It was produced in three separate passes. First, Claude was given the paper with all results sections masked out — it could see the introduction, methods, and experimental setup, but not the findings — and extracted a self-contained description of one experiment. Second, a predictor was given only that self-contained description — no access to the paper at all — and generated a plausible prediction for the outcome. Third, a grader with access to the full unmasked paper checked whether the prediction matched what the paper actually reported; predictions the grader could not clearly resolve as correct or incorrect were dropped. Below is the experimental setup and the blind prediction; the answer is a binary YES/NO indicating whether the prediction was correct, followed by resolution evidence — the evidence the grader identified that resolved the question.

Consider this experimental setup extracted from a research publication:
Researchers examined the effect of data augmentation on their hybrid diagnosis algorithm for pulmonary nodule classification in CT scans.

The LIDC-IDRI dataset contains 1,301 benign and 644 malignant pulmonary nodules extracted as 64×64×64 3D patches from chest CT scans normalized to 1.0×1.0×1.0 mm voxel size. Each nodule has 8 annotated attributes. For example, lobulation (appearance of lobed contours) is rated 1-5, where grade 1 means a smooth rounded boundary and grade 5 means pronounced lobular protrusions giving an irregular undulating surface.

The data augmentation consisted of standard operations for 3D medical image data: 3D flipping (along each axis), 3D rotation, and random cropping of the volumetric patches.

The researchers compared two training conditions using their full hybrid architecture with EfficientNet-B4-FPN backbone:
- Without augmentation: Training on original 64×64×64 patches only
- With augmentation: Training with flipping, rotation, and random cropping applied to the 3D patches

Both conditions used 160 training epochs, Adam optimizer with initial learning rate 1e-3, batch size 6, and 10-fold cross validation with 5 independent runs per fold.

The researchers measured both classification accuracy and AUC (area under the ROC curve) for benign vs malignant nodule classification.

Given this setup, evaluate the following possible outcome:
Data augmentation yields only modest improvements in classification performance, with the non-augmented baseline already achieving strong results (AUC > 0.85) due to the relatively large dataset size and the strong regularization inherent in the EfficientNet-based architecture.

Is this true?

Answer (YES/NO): YES